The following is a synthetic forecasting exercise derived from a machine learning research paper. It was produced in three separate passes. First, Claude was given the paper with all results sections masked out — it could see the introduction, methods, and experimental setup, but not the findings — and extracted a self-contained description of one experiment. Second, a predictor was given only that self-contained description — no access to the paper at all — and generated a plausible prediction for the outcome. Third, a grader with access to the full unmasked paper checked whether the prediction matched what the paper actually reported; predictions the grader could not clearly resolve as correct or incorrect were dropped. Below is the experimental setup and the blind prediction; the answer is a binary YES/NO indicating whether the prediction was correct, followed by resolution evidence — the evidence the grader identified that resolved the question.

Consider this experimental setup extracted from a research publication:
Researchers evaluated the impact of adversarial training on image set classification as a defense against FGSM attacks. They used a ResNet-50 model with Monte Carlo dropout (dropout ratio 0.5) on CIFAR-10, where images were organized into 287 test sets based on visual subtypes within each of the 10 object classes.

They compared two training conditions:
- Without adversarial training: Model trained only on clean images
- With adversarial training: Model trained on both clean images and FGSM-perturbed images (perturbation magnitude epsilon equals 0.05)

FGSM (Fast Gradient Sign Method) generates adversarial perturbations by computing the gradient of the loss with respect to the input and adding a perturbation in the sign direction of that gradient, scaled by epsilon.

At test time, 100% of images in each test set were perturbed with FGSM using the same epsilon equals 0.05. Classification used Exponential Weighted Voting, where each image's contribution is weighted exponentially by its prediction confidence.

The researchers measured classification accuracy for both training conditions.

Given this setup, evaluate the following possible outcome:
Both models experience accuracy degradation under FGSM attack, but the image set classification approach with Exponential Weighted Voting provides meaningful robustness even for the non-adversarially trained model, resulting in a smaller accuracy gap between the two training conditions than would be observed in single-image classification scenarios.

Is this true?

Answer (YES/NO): NO